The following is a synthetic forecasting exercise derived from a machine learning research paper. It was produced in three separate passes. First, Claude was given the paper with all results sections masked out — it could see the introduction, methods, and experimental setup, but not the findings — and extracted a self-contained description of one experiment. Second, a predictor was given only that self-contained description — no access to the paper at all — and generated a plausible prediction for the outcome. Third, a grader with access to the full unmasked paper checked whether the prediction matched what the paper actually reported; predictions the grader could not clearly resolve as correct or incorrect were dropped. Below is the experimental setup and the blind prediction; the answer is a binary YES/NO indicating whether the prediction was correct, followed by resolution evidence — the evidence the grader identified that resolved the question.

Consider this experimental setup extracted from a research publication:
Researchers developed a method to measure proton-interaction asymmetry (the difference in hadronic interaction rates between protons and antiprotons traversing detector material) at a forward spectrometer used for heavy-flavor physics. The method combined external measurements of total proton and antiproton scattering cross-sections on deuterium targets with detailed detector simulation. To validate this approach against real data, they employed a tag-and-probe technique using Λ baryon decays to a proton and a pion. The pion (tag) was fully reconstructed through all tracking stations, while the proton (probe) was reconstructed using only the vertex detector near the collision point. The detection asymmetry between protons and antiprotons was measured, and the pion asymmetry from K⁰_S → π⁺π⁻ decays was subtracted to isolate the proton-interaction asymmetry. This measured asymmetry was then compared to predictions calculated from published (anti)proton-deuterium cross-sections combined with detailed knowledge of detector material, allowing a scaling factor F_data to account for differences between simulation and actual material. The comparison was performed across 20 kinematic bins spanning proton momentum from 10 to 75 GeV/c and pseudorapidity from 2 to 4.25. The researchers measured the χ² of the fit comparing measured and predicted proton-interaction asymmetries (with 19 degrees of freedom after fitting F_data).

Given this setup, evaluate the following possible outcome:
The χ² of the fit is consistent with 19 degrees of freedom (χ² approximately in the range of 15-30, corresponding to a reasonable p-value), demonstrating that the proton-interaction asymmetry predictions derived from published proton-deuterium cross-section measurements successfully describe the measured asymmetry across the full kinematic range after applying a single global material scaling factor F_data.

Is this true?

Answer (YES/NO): YES